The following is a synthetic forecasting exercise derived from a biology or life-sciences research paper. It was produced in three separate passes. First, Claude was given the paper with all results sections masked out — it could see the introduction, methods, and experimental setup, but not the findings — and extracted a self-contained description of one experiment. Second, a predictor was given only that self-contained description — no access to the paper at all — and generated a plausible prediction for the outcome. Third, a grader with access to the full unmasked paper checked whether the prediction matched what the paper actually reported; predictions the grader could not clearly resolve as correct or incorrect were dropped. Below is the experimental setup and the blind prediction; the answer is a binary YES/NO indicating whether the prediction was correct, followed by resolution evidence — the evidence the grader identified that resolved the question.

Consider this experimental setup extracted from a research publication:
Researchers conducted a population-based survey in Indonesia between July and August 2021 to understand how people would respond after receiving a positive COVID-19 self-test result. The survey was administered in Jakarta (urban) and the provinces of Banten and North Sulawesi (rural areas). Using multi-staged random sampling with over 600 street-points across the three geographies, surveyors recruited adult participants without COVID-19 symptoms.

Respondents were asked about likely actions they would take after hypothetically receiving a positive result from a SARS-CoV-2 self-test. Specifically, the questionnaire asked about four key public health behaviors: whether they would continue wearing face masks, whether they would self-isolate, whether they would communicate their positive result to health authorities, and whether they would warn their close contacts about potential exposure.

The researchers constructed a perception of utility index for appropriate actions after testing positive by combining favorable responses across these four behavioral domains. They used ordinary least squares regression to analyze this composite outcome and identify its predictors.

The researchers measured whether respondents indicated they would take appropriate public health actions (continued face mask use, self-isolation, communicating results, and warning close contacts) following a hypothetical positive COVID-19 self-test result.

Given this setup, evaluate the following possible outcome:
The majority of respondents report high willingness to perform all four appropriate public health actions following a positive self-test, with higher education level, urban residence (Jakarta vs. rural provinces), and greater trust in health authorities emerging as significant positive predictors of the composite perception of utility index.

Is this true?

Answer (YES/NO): NO